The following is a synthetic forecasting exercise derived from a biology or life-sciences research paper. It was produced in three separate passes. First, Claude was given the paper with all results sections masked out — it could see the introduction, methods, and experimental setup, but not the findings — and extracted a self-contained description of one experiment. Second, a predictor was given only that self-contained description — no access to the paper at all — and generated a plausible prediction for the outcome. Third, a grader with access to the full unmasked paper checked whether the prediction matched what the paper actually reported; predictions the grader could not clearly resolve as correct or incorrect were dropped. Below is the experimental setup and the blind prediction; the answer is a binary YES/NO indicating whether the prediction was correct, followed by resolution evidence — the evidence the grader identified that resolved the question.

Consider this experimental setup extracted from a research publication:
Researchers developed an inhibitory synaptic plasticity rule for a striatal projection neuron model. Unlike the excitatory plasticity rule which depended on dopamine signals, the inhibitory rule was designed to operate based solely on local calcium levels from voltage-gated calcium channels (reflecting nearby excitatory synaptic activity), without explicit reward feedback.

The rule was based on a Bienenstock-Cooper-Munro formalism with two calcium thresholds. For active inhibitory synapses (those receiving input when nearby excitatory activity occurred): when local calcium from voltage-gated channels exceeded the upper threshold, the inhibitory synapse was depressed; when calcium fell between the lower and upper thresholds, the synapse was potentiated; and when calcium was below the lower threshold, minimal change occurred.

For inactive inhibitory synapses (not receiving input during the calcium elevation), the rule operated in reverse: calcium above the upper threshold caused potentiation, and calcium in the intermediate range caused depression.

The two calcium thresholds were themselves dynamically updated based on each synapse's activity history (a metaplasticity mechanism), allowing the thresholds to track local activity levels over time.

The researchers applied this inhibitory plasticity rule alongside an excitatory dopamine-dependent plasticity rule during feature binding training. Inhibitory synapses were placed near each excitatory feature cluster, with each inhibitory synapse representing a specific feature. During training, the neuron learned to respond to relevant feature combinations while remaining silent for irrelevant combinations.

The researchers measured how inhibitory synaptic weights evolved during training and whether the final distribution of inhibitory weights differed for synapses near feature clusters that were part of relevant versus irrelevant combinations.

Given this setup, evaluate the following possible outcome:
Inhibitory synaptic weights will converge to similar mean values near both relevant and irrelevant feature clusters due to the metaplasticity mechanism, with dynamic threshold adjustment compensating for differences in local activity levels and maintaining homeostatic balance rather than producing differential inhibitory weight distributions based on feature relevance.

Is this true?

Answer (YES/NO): NO